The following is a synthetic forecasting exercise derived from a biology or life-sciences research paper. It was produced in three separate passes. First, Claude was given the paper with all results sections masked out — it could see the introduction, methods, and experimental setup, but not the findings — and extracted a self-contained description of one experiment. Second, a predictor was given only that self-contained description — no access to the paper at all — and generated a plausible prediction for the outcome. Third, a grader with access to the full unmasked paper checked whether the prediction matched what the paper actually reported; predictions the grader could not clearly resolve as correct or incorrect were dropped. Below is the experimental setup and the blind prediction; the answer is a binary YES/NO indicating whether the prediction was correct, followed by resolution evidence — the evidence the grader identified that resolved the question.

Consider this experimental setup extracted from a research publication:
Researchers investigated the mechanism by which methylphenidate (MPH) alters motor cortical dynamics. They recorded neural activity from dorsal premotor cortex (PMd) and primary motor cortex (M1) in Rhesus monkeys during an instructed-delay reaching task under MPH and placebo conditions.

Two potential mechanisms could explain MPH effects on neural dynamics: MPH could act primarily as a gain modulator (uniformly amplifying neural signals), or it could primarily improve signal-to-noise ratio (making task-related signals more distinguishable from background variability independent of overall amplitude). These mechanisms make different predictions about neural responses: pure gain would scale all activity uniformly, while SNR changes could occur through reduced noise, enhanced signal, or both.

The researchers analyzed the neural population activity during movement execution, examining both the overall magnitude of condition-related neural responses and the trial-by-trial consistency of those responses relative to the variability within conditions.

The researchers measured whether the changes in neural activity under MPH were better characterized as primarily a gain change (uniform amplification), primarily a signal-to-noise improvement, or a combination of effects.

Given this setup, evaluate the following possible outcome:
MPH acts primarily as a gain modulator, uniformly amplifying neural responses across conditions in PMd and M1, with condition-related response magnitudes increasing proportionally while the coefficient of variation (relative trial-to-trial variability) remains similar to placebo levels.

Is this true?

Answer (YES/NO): NO